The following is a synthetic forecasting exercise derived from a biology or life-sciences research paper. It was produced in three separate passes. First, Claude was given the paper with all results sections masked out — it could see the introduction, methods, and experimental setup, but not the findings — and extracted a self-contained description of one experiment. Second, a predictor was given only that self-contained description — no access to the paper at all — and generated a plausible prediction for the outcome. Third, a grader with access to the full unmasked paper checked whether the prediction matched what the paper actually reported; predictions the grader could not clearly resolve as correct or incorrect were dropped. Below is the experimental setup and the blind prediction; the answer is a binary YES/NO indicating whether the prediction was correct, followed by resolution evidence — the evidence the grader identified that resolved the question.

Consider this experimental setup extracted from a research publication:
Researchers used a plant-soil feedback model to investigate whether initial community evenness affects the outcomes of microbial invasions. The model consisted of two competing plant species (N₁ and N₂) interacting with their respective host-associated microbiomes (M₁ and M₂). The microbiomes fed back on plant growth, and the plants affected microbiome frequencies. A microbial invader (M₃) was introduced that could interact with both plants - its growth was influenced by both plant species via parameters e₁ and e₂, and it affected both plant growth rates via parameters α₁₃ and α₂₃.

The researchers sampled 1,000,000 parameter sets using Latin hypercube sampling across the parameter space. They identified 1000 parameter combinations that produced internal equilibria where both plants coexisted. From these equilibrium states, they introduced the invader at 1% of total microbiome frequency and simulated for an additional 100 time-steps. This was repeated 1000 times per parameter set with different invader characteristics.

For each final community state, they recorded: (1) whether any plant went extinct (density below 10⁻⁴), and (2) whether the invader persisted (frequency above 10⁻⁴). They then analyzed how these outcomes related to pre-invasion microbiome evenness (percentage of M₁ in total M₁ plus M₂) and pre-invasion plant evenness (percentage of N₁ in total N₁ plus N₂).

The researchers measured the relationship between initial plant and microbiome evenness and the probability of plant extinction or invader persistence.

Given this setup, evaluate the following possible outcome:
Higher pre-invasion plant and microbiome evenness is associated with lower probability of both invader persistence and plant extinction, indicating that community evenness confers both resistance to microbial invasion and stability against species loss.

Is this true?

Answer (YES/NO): NO